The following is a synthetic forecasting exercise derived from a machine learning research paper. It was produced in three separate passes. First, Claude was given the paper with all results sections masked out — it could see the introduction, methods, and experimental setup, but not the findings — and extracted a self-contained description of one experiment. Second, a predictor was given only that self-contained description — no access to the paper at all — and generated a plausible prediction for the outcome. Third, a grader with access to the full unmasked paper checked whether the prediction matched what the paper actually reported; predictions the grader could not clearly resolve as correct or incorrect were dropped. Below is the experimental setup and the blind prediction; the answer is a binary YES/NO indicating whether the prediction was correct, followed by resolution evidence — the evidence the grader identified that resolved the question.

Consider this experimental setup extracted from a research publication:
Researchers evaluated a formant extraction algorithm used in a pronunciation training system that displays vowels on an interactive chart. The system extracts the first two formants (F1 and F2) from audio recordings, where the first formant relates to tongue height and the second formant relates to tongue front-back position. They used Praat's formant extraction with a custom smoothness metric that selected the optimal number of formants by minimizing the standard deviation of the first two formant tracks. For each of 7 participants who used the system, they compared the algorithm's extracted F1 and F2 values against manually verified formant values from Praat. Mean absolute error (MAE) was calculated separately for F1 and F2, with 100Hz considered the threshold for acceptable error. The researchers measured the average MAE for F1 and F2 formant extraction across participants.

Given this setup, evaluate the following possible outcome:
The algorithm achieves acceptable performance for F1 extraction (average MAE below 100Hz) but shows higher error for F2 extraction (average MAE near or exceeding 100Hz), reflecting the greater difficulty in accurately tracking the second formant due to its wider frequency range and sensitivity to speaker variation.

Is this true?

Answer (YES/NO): YES